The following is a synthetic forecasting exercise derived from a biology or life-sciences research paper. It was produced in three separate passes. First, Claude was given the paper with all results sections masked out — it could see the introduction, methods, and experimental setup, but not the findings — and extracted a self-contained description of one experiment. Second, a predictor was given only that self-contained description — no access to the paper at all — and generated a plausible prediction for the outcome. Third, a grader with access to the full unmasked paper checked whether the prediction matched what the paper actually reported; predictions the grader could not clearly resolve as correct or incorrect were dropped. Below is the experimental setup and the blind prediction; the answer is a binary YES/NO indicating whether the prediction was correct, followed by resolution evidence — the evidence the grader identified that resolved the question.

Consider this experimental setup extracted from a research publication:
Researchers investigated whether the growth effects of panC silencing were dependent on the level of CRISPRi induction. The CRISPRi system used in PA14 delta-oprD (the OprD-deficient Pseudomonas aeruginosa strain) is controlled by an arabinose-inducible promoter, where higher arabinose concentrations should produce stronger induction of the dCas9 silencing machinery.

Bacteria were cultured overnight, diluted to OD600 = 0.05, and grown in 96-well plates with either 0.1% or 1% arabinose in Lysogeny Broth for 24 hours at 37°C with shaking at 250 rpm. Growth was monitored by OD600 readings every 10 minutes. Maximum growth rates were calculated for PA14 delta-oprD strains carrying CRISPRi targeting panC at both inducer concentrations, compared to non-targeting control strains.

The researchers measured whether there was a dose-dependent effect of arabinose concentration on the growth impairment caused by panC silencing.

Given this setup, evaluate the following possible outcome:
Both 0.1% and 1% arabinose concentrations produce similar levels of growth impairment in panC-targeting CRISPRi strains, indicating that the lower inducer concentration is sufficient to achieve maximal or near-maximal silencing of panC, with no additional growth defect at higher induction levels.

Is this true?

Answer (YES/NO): NO